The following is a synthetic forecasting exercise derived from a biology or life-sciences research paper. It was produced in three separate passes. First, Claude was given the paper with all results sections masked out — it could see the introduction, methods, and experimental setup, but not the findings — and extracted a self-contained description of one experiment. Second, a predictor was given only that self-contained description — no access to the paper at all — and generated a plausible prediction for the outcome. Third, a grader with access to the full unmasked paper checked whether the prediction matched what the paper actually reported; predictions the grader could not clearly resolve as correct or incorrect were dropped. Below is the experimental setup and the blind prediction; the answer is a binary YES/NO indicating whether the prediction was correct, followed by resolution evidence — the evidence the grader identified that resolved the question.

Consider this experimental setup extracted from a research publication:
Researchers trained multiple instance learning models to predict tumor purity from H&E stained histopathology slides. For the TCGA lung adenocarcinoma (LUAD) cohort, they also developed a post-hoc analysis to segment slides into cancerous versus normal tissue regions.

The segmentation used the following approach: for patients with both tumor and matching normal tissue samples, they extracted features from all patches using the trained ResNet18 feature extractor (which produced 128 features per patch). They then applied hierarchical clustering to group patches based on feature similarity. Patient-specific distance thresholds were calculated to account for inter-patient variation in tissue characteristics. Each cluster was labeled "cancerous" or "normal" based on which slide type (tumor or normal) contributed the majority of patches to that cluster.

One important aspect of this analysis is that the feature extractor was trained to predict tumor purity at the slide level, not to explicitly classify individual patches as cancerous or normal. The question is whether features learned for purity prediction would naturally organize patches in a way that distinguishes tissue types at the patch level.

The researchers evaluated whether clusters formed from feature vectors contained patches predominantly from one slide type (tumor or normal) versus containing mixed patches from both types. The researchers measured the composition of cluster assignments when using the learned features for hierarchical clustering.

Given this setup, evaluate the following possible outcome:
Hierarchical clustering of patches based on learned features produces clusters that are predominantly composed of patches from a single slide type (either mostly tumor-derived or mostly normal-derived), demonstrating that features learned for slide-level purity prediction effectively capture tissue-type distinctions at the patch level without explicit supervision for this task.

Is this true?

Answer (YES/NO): YES